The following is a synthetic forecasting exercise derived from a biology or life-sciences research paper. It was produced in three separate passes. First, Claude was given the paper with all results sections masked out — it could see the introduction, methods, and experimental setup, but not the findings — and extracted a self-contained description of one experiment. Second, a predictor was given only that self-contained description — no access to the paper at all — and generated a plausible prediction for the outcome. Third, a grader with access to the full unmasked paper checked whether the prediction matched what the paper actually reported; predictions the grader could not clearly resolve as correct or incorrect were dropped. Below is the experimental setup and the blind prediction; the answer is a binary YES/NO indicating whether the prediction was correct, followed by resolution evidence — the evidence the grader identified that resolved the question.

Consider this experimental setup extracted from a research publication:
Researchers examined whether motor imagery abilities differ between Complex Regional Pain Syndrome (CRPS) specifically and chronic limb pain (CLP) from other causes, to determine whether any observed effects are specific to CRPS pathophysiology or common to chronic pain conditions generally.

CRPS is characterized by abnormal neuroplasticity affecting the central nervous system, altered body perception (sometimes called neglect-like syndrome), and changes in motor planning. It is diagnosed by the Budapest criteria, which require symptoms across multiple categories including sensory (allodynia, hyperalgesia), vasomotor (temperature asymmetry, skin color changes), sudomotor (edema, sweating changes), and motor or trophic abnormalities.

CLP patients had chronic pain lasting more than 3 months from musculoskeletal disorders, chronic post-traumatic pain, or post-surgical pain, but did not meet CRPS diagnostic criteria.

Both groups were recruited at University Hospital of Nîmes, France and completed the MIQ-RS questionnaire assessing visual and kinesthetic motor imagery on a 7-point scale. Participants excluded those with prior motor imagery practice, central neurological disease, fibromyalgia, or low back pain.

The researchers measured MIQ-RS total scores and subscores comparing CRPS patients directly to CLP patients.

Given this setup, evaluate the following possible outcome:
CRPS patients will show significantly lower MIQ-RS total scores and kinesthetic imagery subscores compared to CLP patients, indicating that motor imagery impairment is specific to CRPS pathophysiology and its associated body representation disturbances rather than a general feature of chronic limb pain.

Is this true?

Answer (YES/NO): NO